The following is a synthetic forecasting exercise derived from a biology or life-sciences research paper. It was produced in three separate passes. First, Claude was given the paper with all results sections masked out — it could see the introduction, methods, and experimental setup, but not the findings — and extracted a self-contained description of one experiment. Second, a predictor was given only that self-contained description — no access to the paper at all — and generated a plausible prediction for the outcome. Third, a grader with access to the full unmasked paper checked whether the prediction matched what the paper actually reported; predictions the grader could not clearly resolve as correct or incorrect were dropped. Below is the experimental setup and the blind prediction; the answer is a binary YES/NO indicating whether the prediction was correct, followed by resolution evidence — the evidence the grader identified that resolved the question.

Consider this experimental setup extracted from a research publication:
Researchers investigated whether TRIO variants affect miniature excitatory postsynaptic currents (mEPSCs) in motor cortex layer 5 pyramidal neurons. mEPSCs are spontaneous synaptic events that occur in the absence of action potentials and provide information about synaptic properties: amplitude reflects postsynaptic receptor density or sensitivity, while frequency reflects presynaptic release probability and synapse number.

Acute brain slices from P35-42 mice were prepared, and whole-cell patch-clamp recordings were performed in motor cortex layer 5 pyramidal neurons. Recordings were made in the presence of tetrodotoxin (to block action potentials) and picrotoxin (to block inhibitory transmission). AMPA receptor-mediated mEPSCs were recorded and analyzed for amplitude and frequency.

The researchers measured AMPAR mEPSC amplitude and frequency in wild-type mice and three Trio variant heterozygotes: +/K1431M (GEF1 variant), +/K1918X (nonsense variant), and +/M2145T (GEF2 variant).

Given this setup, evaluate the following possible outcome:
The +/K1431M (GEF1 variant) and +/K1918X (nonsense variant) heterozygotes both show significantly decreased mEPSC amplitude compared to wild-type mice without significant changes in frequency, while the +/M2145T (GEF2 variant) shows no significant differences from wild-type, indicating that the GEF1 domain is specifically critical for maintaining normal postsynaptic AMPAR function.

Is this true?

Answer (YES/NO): NO